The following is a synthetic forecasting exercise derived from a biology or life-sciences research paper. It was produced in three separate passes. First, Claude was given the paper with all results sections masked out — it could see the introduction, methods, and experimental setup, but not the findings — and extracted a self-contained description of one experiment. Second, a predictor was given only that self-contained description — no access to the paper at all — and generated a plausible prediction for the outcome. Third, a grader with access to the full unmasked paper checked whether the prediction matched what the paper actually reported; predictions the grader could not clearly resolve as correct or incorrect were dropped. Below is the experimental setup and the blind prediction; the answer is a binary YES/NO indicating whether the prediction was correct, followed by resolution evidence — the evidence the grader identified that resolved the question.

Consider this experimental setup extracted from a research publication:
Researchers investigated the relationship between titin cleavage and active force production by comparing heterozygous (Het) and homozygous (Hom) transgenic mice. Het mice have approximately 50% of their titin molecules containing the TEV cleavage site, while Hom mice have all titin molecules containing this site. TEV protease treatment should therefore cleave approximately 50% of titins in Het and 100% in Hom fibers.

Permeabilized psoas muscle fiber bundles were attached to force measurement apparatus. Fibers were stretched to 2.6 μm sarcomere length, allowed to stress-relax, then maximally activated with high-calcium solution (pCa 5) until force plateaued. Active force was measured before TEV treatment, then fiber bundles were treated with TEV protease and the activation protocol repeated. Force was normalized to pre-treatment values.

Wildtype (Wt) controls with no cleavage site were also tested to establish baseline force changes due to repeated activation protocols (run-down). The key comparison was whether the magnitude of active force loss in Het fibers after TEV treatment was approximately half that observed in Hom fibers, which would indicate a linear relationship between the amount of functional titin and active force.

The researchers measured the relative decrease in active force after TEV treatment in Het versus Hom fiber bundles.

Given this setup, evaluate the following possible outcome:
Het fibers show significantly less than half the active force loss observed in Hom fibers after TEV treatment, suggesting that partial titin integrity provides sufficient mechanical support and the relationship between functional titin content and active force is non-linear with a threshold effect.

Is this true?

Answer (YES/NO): NO